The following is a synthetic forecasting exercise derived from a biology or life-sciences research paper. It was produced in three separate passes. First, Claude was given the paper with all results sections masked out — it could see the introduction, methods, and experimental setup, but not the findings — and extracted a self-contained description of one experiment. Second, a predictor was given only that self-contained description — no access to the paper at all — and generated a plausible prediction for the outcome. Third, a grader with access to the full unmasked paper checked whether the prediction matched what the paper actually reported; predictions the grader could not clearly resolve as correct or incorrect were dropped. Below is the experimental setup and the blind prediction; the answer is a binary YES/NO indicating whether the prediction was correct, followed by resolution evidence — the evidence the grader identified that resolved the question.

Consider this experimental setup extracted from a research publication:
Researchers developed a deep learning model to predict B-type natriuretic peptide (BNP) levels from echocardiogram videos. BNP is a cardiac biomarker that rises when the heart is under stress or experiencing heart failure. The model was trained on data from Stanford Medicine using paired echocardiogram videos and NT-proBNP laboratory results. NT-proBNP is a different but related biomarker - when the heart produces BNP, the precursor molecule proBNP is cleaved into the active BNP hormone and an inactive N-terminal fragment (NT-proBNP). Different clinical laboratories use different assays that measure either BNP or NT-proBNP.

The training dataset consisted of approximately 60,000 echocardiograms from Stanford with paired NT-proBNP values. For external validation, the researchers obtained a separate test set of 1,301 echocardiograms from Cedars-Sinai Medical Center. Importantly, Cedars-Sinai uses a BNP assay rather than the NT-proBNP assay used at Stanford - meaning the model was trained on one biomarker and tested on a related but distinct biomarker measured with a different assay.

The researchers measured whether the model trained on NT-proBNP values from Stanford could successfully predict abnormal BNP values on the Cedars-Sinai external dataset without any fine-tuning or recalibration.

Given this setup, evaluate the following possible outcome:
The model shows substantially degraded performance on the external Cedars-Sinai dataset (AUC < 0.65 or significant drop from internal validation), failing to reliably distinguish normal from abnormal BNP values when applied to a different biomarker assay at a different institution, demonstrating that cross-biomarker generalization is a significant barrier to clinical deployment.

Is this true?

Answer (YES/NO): NO